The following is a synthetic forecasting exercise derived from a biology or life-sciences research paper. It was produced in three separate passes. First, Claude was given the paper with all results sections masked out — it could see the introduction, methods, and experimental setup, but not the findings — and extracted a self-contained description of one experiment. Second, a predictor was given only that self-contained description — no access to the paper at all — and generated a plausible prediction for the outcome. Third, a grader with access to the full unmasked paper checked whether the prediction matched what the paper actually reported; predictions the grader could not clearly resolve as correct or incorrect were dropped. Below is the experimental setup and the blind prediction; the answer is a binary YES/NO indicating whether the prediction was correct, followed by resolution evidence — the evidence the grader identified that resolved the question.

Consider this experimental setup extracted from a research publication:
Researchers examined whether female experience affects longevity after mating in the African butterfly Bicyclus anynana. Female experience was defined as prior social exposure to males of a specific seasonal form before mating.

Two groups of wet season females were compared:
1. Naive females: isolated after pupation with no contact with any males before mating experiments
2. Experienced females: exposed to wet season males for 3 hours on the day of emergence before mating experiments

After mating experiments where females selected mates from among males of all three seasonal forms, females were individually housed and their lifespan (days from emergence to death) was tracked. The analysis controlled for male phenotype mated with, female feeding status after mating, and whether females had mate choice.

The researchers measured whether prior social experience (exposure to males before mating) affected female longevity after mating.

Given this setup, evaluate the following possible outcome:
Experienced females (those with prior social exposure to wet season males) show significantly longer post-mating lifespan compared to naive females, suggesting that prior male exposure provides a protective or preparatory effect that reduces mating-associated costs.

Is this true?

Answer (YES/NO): NO